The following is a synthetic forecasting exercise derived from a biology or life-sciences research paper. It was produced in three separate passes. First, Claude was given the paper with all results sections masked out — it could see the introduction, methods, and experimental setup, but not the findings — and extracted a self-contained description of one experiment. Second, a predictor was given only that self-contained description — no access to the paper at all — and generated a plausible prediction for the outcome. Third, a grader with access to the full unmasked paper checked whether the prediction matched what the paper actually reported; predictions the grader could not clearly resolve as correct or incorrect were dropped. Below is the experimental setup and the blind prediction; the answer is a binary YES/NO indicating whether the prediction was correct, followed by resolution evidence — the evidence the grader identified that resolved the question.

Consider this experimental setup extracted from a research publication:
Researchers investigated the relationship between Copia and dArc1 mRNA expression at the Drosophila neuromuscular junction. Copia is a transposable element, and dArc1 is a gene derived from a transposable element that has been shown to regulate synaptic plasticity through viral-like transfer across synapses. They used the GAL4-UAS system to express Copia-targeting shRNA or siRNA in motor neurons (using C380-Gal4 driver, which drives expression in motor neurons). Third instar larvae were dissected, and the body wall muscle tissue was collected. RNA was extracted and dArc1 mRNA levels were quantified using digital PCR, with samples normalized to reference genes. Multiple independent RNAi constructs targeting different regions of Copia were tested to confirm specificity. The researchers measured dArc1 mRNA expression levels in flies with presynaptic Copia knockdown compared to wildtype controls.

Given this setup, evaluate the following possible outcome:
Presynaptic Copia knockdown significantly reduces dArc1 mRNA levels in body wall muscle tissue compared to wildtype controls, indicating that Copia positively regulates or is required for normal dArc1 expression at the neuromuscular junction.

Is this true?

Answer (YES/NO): NO